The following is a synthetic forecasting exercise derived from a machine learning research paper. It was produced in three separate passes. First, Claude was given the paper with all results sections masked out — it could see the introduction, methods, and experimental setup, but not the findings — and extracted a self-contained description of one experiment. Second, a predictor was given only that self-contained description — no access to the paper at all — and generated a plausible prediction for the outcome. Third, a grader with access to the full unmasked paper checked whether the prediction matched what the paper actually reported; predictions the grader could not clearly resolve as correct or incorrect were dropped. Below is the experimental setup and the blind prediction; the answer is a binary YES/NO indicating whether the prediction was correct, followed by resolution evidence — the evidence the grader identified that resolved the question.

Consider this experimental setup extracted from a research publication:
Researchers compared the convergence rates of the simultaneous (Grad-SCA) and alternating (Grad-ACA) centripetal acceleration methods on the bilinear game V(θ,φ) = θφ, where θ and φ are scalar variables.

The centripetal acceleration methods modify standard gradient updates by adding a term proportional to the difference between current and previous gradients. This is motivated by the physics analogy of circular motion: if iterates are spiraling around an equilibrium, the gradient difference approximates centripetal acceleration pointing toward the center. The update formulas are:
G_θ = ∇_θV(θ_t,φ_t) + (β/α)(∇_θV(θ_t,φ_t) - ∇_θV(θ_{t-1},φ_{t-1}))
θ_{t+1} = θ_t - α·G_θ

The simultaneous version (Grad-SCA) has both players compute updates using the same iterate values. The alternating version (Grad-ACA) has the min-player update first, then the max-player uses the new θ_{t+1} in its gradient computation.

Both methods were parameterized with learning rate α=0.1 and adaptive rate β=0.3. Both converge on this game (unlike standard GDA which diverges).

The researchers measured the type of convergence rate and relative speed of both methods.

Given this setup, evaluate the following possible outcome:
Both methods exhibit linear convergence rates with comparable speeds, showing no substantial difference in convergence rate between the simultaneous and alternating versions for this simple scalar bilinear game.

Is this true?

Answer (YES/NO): NO